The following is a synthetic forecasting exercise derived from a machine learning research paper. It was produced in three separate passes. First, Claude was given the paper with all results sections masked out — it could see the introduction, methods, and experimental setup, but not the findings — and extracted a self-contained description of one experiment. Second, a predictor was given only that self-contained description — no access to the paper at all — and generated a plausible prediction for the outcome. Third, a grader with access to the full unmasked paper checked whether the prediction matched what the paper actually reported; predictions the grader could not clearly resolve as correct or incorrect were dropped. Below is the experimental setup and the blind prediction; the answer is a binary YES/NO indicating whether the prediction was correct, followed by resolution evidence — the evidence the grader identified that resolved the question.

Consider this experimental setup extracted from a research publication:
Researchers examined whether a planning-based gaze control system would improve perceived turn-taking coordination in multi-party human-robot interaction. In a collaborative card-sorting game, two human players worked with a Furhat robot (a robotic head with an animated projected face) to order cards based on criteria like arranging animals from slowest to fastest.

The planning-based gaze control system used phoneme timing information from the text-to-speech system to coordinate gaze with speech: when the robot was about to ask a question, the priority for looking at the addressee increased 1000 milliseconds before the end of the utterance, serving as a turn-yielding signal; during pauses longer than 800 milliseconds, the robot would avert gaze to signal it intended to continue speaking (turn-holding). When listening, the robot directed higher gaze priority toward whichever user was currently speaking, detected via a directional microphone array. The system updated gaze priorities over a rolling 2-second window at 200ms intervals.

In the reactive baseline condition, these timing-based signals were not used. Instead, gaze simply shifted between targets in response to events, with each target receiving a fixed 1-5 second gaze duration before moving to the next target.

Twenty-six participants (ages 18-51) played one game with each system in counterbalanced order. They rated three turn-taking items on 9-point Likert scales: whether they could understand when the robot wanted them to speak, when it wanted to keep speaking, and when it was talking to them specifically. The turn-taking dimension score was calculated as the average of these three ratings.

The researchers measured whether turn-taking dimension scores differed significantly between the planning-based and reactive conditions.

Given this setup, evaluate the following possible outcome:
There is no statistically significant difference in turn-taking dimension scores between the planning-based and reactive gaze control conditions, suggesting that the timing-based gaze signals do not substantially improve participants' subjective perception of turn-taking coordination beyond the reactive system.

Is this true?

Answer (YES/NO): YES